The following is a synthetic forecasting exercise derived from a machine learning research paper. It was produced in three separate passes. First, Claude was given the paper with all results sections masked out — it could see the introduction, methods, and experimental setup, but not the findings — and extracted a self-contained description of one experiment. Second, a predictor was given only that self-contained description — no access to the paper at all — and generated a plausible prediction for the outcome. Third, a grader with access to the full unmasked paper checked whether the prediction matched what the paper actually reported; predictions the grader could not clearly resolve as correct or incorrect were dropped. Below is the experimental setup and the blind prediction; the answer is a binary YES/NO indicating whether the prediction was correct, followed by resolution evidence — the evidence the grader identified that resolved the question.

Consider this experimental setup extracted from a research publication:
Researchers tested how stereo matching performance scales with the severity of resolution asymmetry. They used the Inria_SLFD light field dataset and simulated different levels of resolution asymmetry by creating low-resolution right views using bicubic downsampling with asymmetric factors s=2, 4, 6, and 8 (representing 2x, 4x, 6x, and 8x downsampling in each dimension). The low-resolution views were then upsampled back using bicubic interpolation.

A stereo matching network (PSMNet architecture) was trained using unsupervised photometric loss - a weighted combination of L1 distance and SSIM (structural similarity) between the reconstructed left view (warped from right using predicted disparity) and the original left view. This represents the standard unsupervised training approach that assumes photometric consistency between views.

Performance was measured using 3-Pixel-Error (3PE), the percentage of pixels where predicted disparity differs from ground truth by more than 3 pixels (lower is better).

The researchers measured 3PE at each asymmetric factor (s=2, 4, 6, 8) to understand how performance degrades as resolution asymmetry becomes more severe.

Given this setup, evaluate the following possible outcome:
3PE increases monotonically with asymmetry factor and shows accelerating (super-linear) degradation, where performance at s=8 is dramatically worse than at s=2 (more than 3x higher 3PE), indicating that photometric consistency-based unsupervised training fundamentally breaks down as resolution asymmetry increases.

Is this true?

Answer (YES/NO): NO